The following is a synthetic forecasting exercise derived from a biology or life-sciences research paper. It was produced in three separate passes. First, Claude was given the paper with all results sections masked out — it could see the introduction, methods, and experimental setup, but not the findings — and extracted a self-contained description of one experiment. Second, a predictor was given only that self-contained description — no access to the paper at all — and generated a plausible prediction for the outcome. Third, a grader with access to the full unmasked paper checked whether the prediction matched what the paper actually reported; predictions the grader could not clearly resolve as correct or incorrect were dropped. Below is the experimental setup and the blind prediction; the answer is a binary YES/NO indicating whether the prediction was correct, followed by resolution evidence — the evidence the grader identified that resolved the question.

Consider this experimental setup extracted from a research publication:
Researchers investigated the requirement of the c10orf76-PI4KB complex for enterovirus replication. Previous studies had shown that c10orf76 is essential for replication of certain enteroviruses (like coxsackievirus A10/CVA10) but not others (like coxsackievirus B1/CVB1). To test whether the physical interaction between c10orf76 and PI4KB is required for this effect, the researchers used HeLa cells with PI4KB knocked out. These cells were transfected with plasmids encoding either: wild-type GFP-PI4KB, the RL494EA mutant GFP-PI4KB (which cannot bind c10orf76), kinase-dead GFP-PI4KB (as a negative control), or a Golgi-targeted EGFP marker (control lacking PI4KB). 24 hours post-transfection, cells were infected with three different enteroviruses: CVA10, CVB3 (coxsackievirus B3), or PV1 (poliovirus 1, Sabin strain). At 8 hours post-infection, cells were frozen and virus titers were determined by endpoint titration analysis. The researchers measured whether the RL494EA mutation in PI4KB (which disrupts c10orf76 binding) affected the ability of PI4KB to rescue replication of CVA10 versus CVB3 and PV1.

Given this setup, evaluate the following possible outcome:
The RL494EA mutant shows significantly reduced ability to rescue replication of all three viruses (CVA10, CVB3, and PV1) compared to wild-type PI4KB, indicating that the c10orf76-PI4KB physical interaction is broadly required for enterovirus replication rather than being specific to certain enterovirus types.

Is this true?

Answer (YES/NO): NO